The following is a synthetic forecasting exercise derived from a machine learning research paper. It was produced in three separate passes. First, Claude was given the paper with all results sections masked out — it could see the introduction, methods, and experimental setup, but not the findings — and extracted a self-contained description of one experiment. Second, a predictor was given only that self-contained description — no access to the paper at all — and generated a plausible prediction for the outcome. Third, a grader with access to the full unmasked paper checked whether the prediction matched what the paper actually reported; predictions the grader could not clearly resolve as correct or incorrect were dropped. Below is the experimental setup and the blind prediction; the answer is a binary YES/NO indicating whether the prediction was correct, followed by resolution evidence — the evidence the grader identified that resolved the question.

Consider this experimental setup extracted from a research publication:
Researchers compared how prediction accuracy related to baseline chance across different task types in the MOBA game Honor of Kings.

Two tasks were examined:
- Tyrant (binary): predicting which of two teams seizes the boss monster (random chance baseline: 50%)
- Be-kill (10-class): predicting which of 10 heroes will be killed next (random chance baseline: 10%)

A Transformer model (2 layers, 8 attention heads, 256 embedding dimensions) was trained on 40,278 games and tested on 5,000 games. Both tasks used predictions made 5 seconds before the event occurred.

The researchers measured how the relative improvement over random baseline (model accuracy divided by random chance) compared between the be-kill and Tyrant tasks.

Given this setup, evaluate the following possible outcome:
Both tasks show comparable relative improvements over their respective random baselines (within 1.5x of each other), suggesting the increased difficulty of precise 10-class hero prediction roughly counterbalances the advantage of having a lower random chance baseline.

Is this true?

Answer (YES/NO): NO